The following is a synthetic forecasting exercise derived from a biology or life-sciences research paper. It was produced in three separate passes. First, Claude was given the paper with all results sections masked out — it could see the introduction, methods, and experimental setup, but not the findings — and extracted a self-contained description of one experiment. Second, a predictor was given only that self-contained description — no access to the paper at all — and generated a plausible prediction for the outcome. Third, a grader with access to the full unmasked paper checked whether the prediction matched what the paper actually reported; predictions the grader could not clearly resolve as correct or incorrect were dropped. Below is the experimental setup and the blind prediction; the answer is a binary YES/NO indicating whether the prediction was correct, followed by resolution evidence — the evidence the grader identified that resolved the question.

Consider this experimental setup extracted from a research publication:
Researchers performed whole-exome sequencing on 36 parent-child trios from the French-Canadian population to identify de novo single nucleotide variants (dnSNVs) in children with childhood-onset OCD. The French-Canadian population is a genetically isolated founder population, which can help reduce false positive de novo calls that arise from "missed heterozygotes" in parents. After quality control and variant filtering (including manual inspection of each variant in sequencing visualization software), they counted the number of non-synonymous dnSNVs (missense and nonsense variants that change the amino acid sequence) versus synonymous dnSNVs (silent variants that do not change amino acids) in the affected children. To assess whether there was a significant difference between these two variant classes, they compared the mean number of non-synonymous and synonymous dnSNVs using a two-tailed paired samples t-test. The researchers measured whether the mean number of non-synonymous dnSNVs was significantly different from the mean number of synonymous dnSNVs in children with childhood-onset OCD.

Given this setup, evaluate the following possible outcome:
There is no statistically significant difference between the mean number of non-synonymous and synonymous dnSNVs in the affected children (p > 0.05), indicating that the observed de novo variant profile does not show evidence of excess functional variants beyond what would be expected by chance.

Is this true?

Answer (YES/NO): YES